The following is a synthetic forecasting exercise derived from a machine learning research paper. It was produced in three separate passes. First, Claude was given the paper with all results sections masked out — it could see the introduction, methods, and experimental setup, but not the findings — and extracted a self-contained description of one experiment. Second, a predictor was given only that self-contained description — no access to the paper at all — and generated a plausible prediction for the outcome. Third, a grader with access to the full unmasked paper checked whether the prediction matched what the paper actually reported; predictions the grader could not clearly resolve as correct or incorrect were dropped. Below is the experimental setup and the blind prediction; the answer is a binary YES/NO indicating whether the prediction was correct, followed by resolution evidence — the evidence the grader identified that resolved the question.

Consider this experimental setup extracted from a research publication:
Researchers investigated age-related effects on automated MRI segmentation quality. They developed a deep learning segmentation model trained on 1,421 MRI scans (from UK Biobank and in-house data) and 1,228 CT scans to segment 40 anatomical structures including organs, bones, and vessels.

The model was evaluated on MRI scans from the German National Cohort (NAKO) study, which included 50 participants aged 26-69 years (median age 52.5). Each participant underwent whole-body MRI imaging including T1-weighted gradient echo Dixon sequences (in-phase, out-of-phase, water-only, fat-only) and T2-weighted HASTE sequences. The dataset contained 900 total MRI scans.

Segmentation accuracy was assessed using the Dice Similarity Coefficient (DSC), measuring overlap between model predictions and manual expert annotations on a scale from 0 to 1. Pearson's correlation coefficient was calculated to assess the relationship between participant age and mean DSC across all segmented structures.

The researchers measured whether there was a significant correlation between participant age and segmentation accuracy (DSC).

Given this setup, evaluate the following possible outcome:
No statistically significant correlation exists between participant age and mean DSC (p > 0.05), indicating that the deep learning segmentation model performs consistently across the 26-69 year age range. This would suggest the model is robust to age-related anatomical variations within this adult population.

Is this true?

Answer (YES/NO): NO